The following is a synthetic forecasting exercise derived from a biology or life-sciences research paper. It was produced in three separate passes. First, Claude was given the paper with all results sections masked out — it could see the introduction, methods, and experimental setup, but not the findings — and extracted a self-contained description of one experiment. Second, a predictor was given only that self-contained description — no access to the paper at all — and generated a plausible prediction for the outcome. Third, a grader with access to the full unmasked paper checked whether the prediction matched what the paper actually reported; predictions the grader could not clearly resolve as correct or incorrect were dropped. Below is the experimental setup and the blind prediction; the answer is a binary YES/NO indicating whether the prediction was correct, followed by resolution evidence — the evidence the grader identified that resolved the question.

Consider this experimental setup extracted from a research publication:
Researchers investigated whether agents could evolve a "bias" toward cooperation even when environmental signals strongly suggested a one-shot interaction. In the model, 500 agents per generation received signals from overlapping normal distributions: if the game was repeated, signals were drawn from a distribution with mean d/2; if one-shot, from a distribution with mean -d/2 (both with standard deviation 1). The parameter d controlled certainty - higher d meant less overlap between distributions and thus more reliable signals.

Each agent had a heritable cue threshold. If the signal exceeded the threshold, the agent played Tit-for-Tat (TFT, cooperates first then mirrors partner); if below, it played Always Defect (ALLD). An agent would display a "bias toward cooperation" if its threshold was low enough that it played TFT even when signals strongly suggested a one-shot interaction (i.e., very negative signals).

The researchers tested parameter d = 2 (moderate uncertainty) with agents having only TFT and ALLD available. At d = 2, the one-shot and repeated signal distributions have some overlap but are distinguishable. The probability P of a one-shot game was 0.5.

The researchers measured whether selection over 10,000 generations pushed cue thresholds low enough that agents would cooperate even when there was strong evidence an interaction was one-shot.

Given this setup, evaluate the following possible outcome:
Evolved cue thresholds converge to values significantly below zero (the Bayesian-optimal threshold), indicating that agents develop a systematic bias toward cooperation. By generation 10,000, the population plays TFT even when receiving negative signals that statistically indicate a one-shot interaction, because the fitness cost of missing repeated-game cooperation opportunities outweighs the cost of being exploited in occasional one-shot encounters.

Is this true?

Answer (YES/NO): YES